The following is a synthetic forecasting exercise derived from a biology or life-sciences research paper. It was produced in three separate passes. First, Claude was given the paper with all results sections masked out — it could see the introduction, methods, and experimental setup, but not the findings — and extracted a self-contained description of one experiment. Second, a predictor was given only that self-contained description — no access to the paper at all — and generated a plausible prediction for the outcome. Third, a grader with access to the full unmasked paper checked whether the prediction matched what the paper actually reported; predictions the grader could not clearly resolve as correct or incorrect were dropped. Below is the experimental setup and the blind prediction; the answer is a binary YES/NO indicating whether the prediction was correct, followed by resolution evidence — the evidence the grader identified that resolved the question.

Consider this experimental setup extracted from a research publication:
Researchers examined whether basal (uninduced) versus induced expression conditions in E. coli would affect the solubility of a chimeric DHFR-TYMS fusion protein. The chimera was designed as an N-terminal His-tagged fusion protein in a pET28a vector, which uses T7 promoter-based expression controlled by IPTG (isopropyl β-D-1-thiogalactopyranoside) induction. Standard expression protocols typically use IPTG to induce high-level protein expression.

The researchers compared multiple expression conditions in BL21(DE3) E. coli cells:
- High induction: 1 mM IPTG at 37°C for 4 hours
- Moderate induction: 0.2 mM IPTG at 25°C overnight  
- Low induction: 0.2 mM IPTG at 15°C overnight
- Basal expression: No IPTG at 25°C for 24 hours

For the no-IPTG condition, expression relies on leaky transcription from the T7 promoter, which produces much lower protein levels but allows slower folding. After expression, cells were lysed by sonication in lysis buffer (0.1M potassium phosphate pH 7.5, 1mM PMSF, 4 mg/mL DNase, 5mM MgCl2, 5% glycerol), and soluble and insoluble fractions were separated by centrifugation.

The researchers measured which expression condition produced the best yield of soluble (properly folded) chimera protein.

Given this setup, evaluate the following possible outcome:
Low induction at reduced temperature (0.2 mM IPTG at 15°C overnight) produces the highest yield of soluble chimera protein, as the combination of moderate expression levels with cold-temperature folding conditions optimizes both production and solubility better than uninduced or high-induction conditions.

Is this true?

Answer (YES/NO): NO